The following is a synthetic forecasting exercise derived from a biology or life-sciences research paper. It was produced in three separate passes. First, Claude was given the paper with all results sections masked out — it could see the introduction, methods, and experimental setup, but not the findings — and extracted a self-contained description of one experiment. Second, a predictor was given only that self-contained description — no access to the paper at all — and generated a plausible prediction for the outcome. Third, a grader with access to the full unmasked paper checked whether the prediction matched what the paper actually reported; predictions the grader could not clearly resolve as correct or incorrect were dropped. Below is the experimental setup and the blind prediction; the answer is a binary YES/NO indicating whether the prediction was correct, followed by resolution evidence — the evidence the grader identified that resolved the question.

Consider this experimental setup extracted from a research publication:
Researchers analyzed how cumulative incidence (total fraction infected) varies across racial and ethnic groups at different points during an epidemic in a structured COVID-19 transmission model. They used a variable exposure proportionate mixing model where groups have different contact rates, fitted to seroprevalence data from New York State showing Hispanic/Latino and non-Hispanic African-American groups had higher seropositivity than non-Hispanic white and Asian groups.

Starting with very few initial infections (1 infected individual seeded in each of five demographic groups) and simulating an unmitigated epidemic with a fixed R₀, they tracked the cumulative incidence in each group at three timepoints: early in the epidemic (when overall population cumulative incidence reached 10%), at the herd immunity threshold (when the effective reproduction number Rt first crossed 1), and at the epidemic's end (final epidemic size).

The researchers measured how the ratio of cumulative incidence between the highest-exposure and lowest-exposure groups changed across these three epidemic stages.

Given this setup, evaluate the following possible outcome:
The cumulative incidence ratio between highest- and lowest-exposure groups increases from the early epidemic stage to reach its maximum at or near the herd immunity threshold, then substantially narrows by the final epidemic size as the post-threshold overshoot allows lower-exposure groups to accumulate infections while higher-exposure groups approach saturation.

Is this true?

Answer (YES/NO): NO